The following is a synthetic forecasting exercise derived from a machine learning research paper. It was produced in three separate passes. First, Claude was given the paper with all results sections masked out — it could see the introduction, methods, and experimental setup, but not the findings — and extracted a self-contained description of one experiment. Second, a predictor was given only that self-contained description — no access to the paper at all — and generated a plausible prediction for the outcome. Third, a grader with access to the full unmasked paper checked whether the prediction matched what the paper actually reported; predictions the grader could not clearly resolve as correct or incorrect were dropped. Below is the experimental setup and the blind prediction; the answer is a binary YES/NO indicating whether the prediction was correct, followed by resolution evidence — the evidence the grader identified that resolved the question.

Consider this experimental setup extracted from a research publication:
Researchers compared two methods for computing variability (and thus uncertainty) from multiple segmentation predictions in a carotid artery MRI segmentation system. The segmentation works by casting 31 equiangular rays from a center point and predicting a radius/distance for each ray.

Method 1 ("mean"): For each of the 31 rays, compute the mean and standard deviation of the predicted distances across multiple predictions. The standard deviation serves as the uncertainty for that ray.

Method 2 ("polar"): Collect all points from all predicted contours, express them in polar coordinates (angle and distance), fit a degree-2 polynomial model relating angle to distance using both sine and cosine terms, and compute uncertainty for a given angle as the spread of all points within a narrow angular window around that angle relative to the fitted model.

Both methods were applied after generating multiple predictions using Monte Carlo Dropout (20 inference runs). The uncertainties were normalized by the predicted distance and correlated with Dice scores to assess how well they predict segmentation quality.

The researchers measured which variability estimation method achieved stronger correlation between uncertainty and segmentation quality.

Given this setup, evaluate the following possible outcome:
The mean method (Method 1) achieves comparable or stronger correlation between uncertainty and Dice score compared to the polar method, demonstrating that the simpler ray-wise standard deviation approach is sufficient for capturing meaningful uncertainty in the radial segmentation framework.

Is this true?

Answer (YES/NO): NO